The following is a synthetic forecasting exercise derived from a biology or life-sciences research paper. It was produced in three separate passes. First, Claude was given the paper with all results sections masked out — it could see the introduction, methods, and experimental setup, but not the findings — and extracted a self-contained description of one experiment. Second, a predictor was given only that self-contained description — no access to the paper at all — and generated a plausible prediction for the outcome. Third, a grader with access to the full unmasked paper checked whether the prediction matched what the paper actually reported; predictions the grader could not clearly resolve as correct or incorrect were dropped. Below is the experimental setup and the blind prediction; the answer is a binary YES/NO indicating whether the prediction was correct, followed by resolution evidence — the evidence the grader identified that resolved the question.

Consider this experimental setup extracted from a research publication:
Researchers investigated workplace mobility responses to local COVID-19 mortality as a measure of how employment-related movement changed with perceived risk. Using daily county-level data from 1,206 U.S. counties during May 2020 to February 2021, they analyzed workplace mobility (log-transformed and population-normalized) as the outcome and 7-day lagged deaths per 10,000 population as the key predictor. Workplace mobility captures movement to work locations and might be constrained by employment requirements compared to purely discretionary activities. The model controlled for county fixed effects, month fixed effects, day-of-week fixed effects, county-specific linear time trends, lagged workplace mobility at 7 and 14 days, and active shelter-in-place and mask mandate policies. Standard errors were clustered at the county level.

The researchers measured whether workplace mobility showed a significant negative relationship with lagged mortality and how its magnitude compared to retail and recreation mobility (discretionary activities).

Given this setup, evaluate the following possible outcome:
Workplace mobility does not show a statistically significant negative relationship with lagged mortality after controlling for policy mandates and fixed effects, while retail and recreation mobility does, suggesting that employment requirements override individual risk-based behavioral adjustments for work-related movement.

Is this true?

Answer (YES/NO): NO